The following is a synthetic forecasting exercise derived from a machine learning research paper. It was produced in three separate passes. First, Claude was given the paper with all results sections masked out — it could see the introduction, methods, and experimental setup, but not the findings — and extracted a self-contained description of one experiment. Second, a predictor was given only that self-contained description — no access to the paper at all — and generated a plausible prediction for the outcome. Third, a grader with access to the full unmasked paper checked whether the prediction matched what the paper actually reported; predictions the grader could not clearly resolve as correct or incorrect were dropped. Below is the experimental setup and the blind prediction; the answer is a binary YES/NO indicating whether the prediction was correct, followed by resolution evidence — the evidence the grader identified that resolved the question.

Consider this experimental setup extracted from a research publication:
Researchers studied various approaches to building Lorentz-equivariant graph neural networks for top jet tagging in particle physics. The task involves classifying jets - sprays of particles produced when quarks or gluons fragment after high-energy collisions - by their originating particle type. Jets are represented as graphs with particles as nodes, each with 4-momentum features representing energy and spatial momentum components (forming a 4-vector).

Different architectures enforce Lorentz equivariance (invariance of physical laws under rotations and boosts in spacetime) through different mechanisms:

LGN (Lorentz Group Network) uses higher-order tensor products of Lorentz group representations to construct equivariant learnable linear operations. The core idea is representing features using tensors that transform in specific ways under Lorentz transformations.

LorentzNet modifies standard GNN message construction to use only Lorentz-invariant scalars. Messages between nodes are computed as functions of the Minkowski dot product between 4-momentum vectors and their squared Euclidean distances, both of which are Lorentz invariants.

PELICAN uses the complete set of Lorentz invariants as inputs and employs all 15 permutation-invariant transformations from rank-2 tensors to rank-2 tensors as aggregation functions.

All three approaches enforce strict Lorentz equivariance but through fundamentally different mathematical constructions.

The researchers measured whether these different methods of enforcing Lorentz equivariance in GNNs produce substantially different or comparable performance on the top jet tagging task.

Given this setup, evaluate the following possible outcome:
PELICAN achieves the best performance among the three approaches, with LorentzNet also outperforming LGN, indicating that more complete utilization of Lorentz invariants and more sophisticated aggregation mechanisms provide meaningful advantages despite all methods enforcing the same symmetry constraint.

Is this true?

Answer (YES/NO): YES